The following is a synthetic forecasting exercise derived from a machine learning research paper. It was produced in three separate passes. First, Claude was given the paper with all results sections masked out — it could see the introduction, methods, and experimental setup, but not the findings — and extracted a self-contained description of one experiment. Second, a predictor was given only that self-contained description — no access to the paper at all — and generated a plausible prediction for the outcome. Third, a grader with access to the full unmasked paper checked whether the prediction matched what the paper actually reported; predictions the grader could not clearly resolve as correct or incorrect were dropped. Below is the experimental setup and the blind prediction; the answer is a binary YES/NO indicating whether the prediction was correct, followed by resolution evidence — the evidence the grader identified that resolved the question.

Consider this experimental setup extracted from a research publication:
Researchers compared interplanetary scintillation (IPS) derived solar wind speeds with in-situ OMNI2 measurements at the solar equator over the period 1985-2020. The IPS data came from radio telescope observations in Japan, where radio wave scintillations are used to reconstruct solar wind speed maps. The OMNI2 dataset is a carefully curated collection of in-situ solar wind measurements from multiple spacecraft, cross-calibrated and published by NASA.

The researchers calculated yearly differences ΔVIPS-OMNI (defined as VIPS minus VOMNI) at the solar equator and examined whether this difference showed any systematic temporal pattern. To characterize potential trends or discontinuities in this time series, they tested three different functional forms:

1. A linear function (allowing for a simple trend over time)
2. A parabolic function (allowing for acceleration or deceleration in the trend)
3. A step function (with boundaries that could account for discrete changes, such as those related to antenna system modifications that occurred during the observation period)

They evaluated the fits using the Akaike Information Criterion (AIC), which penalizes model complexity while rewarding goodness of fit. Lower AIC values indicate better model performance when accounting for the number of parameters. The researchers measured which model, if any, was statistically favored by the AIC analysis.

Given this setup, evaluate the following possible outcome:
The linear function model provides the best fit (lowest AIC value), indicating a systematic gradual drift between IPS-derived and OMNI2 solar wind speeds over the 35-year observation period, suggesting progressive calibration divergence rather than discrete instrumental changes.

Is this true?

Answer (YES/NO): NO